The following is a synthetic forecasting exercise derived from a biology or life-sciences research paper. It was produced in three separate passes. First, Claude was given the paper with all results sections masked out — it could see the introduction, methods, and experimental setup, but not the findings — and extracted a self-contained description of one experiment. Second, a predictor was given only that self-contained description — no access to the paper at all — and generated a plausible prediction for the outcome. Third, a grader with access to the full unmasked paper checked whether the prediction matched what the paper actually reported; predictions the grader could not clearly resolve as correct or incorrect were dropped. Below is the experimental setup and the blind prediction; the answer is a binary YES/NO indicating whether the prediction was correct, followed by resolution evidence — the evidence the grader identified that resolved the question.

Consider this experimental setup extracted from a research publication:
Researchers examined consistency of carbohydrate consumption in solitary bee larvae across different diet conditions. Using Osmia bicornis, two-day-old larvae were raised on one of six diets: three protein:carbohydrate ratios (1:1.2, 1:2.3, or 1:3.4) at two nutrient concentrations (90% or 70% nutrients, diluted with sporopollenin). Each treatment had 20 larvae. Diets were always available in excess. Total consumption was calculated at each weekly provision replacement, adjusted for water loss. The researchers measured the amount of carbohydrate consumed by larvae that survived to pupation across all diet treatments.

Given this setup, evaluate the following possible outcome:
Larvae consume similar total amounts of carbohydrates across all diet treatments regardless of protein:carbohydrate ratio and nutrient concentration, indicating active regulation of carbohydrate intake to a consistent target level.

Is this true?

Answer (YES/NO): YES